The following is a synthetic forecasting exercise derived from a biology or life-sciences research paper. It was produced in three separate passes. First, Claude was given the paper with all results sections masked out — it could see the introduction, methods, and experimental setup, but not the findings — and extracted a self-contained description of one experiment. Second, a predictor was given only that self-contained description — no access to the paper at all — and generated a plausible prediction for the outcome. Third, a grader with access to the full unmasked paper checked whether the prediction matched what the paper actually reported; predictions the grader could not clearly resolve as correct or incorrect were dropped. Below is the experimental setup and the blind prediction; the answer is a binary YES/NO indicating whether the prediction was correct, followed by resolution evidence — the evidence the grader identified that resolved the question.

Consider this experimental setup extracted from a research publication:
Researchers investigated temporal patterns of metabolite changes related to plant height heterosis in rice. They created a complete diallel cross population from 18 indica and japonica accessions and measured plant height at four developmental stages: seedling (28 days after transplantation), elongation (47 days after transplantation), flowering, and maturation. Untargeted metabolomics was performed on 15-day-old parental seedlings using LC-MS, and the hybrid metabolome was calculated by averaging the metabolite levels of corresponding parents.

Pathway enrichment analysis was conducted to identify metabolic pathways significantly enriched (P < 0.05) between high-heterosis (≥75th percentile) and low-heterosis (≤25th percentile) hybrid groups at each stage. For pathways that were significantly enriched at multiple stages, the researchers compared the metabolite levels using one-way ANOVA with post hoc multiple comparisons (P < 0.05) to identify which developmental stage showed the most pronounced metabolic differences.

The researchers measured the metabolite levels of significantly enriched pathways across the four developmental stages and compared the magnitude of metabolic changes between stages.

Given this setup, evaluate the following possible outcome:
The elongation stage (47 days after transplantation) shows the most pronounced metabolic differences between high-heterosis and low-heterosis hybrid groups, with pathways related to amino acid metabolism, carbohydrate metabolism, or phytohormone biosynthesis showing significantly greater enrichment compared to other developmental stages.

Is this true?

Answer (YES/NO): YES